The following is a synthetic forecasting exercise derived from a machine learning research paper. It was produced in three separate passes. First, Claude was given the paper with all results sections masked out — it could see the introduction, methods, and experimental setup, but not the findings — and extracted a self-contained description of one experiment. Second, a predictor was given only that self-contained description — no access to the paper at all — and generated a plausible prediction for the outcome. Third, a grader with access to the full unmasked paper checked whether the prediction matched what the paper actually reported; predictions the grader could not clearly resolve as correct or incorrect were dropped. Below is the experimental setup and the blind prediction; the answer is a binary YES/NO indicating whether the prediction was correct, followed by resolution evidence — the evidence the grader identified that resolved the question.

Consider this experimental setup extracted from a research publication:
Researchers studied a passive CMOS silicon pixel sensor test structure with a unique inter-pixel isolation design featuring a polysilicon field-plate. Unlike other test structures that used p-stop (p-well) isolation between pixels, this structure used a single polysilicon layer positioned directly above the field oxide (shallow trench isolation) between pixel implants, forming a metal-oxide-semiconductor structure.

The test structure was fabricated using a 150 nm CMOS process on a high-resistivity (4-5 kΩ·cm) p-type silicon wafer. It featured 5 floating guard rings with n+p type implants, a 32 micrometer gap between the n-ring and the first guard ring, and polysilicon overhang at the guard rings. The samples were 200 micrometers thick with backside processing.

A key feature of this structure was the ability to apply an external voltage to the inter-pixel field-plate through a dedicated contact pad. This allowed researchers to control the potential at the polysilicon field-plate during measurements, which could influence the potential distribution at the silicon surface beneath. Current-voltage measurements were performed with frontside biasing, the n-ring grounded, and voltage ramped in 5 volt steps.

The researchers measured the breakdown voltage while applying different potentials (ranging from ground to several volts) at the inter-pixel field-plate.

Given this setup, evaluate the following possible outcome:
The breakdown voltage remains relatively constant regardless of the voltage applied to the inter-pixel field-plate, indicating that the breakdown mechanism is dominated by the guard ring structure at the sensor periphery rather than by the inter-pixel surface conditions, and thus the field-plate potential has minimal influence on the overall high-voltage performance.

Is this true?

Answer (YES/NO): YES